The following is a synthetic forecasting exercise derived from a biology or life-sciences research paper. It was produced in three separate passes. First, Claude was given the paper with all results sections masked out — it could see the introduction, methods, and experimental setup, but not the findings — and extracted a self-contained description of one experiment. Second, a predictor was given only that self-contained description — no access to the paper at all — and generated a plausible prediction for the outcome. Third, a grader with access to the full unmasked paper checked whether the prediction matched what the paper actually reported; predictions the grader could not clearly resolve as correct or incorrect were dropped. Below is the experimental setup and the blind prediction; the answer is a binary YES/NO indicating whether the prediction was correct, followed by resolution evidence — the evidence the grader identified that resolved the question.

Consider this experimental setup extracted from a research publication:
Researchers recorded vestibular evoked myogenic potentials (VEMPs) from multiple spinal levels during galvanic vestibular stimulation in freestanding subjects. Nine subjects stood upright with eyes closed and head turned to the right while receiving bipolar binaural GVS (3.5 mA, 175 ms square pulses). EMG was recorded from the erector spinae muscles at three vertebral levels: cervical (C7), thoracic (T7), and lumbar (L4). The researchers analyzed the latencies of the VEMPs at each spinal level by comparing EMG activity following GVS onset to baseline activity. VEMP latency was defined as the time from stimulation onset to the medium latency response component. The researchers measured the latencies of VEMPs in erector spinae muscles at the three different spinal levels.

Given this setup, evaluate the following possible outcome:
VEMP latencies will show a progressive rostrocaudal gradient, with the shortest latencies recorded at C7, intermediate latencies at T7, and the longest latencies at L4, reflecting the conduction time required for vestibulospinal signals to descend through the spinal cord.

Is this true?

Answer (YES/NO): NO